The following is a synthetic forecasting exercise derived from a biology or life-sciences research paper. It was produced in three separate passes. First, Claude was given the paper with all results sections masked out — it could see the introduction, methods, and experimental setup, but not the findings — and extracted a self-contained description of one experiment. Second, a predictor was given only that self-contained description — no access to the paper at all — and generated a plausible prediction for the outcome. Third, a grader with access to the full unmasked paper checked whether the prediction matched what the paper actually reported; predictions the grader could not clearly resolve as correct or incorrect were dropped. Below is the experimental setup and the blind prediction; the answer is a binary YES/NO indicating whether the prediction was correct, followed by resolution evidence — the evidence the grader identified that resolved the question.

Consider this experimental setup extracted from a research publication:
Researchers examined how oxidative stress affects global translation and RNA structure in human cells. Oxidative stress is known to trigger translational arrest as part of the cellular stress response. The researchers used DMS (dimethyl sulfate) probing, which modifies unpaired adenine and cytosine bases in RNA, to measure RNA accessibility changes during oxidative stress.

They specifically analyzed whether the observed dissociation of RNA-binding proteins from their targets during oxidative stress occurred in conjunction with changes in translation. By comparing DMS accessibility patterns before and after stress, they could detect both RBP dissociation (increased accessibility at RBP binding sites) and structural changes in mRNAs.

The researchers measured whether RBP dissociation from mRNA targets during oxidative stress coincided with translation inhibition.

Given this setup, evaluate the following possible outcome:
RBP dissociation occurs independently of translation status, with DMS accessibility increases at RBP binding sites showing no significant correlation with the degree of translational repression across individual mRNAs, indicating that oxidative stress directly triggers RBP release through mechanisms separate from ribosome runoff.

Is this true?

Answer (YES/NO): NO